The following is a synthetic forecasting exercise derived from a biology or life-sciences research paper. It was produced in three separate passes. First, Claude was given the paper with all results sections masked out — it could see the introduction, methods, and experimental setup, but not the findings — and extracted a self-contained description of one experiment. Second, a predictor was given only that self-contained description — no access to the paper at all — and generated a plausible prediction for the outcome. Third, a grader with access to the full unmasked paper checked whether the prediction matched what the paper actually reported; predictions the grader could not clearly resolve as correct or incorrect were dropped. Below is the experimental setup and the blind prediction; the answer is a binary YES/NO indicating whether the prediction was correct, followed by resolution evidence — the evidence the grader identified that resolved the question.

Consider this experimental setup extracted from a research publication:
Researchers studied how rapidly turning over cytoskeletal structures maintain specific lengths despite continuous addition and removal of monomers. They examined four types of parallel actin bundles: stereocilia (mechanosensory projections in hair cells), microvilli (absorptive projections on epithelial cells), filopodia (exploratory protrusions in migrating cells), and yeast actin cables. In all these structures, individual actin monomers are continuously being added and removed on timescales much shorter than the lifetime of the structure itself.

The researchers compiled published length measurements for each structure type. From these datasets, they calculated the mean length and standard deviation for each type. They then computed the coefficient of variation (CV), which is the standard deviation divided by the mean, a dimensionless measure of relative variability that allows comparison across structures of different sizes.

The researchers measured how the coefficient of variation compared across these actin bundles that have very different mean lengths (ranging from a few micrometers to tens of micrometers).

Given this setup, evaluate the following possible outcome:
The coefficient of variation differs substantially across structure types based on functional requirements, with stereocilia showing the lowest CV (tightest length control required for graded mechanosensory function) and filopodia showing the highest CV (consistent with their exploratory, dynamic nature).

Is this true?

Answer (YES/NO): NO